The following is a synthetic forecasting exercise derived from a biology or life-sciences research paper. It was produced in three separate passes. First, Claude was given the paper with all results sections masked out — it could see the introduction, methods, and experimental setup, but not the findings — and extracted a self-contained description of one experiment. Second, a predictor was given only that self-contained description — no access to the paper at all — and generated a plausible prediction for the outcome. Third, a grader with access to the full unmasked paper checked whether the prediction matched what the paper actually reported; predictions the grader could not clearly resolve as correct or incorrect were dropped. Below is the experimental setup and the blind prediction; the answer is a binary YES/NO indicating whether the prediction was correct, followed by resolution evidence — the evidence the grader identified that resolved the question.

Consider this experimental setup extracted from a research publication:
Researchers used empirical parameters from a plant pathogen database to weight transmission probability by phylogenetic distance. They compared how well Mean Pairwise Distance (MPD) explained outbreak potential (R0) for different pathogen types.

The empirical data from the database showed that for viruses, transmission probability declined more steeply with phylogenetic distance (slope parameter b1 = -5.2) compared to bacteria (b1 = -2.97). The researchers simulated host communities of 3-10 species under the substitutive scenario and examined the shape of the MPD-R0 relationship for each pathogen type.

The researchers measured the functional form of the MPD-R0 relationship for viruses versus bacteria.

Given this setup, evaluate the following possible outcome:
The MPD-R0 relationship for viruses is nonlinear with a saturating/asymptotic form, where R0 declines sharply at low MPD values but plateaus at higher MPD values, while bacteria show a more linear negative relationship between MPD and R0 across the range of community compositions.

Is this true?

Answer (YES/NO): NO